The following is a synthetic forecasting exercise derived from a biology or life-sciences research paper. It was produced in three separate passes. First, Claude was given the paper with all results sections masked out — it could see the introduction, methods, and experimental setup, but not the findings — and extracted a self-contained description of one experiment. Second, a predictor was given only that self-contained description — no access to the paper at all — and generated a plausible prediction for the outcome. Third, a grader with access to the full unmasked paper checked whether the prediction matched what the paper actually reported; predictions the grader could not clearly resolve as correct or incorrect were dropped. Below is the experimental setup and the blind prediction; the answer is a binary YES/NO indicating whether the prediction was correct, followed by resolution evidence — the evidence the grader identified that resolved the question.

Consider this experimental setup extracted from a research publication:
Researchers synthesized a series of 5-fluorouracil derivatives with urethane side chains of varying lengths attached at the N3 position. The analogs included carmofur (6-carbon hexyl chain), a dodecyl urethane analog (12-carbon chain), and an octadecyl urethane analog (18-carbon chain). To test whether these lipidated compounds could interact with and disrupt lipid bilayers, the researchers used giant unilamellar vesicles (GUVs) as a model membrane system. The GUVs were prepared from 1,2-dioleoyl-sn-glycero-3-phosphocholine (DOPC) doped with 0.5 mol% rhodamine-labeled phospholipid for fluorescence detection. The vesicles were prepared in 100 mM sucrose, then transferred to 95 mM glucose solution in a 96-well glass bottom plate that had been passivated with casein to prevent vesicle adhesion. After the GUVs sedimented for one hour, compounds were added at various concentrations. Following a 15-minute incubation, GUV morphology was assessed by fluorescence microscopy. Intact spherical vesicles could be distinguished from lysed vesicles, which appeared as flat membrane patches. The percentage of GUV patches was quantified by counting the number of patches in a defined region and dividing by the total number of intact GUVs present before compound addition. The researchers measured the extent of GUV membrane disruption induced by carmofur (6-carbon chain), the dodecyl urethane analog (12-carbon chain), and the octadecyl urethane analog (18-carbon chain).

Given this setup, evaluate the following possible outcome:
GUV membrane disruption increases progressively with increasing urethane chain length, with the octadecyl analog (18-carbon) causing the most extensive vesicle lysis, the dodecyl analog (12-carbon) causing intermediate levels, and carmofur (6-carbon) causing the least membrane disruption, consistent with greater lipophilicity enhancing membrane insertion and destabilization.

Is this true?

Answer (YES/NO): NO